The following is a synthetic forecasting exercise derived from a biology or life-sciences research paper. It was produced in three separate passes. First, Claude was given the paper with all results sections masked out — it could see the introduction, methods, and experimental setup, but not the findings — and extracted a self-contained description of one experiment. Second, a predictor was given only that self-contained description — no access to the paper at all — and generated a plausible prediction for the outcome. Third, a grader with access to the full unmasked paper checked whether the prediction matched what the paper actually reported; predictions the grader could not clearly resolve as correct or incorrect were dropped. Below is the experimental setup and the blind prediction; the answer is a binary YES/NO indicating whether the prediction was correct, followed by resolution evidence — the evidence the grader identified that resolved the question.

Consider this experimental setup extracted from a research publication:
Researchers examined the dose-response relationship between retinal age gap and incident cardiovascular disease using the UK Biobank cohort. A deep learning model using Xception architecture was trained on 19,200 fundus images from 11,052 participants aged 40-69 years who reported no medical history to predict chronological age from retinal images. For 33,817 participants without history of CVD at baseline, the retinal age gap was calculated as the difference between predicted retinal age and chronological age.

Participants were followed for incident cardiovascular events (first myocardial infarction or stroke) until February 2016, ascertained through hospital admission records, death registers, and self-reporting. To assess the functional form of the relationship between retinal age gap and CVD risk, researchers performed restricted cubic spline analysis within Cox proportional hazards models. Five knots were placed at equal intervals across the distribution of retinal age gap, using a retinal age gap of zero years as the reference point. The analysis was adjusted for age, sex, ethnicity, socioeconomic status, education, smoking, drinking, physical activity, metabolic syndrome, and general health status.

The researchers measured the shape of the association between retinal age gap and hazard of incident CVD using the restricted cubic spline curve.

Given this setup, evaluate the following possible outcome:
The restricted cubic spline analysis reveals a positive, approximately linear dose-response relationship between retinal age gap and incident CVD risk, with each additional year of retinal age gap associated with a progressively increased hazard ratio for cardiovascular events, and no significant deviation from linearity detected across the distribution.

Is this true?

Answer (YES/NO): NO